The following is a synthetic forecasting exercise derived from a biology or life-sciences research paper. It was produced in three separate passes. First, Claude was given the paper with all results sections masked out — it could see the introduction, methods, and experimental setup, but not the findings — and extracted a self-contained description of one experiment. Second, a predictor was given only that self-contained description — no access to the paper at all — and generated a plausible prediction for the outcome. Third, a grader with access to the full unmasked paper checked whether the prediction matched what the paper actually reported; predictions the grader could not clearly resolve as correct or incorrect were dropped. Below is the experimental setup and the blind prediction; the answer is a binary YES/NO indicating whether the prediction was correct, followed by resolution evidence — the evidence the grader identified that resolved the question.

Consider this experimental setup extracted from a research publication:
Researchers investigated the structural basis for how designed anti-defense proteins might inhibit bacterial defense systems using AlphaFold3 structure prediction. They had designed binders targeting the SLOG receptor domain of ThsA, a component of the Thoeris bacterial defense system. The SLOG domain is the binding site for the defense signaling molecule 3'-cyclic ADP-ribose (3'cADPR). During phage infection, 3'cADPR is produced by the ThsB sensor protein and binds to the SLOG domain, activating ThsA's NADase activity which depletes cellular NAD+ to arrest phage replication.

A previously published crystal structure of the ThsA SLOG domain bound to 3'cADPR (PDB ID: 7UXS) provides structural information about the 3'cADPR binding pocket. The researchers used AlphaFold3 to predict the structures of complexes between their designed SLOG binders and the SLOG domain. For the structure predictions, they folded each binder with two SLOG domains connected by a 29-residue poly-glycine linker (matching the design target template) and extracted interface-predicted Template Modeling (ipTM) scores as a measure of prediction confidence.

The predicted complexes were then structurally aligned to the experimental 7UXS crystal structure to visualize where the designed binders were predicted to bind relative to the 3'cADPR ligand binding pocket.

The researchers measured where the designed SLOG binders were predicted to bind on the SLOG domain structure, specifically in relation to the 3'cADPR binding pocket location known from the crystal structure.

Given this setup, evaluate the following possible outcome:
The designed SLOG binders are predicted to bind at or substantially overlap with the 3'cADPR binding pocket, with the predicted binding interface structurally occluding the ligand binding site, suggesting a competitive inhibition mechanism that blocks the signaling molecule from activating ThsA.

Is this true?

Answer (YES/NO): YES